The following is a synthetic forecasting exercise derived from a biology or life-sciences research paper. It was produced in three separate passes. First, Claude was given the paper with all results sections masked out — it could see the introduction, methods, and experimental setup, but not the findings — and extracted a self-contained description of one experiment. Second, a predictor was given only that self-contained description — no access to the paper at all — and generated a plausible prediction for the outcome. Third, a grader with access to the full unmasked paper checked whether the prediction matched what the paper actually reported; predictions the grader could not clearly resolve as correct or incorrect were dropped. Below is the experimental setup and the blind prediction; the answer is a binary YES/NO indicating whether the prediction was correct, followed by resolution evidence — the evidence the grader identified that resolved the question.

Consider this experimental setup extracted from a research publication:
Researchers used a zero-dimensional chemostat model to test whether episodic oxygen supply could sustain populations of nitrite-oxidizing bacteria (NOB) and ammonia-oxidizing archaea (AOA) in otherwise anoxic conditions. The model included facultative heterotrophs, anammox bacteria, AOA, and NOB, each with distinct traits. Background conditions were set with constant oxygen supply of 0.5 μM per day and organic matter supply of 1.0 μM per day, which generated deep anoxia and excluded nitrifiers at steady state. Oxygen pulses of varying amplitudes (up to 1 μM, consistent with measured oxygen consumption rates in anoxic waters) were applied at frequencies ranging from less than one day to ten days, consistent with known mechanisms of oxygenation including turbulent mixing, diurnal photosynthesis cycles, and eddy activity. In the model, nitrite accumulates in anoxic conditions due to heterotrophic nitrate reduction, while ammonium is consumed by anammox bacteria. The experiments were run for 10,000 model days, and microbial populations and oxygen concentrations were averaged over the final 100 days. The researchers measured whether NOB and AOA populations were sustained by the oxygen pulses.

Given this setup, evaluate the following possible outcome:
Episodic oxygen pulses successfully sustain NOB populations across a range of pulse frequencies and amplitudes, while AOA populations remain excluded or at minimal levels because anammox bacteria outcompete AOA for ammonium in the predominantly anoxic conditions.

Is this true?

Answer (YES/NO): YES